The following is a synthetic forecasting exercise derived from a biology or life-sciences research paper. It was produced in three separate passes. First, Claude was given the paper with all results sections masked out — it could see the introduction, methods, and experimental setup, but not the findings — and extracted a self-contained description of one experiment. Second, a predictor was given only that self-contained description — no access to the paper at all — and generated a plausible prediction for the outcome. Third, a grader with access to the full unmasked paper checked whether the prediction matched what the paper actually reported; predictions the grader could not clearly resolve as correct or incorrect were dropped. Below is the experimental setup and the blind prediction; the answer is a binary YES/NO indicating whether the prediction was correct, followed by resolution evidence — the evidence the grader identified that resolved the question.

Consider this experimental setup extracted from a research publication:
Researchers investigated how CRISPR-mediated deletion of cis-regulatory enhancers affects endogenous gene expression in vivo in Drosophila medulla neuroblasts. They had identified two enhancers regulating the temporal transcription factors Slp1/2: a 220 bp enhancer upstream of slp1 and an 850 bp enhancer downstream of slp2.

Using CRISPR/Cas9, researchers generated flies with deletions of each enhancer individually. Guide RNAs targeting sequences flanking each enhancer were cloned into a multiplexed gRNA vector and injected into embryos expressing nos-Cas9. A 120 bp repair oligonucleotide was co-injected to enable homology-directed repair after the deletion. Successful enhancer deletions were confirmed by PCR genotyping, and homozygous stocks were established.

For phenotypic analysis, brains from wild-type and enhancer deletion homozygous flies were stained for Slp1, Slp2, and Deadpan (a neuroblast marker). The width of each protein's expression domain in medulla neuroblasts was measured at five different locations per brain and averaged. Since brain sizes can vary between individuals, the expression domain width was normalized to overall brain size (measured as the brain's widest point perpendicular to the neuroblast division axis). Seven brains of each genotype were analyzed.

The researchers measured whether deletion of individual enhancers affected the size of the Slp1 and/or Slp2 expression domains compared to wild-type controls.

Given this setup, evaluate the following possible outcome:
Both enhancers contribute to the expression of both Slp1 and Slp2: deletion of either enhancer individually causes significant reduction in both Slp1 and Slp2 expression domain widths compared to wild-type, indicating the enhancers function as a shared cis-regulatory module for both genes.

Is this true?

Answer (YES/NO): NO